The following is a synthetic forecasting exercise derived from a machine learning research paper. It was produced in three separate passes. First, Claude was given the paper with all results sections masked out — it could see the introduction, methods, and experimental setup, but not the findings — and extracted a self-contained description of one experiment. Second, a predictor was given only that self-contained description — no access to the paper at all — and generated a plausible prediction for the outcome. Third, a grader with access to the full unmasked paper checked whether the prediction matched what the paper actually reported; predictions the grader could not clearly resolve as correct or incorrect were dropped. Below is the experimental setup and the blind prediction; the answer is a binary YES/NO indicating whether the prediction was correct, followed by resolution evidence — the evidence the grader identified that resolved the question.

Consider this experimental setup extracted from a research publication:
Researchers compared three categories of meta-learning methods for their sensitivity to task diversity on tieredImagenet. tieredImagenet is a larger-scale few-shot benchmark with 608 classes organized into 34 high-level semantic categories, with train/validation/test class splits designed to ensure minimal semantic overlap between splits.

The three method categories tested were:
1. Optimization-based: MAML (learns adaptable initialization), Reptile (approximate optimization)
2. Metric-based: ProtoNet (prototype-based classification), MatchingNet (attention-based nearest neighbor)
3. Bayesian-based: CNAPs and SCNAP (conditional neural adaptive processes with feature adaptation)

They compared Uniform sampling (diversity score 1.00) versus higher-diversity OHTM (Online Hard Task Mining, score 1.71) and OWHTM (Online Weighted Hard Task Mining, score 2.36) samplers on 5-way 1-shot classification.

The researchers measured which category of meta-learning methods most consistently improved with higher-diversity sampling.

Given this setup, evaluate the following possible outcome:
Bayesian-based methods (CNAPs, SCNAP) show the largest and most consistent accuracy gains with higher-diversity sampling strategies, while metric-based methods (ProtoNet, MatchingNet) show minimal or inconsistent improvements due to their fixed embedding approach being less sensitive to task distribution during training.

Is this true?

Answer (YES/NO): NO